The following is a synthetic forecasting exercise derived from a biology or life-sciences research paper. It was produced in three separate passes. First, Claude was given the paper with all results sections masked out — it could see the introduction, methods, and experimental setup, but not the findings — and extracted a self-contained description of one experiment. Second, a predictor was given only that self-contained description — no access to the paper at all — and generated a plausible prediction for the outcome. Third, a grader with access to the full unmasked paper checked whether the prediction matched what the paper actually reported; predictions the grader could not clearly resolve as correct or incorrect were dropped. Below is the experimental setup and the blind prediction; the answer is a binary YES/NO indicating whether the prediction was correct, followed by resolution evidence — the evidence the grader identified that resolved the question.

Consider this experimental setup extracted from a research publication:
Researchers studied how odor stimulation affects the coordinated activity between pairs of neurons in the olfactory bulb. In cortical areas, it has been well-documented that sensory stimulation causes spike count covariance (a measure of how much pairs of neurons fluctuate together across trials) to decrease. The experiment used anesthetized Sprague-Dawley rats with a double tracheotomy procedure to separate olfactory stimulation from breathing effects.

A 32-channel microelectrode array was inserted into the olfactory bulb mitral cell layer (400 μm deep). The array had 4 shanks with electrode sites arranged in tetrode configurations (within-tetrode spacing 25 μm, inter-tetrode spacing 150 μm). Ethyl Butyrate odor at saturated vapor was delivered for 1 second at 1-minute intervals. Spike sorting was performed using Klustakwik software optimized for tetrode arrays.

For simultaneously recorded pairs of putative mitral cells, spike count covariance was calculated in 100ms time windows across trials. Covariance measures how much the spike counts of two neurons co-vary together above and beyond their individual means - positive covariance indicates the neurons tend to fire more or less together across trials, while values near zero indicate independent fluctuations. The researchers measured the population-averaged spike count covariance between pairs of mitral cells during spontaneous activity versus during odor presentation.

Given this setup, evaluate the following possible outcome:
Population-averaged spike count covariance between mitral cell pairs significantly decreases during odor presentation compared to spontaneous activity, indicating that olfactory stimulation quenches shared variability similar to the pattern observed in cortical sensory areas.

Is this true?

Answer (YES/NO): NO